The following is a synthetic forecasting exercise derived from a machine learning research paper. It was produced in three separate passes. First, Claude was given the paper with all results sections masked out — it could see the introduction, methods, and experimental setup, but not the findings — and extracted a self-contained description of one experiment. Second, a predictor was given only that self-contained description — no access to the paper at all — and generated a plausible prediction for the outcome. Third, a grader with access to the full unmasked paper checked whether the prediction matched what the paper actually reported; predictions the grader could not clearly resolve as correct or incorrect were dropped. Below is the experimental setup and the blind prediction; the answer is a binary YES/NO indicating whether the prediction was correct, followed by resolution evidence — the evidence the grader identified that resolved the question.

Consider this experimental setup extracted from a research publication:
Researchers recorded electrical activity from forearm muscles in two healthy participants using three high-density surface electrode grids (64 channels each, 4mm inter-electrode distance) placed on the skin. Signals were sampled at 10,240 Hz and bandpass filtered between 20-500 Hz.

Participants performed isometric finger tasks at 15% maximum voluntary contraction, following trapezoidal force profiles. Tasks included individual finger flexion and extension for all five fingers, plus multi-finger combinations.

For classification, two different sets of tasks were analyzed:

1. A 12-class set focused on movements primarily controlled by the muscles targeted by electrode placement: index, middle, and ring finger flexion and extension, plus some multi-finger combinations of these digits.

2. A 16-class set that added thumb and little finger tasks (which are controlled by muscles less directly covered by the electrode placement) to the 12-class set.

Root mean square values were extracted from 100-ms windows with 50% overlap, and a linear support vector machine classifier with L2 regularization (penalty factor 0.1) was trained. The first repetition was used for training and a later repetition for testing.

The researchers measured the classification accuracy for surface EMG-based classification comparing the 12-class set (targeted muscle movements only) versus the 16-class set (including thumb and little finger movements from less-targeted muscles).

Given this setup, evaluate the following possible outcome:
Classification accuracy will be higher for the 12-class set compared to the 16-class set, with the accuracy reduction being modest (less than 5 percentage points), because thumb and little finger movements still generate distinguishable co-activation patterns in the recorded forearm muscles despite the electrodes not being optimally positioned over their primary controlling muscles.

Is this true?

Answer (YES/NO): NO